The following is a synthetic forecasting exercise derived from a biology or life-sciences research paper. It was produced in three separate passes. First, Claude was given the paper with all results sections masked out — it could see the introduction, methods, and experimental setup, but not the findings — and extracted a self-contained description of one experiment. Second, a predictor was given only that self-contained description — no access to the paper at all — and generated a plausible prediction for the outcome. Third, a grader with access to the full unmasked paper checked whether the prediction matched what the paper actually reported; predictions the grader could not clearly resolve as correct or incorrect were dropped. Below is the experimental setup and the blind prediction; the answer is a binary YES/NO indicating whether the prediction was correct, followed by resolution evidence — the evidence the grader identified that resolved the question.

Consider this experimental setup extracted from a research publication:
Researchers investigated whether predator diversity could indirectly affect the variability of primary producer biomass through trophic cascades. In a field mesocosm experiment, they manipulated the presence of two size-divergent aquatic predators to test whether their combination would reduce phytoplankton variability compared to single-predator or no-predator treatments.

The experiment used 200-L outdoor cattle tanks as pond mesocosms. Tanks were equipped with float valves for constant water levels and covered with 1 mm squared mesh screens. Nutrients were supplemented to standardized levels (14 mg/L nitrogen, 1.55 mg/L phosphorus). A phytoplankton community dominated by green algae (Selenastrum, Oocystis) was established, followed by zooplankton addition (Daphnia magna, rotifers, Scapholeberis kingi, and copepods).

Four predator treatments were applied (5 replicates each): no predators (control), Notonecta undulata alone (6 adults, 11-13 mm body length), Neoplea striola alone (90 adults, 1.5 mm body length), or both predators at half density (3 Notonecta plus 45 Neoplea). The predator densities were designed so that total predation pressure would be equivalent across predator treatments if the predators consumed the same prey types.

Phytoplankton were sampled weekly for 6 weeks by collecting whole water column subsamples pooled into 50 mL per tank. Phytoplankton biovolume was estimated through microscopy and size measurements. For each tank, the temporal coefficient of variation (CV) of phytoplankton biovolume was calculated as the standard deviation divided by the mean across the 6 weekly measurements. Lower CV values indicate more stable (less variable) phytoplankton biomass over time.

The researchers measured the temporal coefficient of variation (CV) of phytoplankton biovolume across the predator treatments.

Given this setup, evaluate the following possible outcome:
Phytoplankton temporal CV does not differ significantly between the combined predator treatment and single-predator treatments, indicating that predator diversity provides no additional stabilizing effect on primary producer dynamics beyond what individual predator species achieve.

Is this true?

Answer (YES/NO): NO